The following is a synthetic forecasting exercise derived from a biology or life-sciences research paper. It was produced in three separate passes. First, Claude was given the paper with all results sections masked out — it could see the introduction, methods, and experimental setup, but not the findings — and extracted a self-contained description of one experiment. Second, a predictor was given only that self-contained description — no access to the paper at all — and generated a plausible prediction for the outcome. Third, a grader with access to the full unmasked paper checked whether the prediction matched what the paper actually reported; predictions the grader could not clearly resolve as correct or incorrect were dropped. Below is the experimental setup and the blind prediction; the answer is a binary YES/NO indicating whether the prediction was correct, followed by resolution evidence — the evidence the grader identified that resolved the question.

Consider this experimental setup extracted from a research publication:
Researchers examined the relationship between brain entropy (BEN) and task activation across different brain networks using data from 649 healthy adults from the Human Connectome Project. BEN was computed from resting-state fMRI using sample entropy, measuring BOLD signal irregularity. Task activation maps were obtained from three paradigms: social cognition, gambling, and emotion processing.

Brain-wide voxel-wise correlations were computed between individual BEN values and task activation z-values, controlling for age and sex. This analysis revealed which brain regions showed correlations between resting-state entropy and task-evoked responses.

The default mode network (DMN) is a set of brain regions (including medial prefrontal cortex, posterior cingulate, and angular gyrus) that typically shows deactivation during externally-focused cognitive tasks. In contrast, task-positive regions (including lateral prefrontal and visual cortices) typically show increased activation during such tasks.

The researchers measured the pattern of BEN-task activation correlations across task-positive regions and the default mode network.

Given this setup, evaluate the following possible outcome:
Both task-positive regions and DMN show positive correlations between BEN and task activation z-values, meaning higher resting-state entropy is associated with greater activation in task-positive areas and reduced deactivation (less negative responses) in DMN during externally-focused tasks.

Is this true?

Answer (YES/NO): NO